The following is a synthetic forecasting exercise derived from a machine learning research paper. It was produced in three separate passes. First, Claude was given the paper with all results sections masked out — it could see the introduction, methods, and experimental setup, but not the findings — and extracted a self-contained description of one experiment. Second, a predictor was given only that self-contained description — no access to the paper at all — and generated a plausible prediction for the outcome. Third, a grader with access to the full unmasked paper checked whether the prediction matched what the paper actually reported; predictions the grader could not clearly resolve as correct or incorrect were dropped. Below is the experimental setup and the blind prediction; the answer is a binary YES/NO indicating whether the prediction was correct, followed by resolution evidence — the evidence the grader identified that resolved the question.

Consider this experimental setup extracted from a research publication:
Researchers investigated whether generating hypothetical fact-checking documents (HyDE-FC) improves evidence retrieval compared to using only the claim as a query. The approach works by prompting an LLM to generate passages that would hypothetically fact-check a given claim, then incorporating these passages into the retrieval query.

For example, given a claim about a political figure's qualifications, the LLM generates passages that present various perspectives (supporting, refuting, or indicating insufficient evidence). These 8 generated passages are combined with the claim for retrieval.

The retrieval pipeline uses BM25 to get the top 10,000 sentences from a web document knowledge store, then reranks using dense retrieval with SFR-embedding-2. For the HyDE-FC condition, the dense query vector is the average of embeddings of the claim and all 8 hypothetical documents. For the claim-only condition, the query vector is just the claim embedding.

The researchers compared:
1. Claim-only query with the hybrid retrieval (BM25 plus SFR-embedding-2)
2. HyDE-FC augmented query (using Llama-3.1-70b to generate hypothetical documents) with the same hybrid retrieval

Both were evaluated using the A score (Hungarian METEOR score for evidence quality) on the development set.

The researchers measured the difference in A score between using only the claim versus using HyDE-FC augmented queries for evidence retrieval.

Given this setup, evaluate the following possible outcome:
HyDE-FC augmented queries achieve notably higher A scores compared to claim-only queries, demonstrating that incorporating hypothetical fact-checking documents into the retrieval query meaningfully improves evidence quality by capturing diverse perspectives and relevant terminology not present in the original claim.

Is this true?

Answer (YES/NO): NO